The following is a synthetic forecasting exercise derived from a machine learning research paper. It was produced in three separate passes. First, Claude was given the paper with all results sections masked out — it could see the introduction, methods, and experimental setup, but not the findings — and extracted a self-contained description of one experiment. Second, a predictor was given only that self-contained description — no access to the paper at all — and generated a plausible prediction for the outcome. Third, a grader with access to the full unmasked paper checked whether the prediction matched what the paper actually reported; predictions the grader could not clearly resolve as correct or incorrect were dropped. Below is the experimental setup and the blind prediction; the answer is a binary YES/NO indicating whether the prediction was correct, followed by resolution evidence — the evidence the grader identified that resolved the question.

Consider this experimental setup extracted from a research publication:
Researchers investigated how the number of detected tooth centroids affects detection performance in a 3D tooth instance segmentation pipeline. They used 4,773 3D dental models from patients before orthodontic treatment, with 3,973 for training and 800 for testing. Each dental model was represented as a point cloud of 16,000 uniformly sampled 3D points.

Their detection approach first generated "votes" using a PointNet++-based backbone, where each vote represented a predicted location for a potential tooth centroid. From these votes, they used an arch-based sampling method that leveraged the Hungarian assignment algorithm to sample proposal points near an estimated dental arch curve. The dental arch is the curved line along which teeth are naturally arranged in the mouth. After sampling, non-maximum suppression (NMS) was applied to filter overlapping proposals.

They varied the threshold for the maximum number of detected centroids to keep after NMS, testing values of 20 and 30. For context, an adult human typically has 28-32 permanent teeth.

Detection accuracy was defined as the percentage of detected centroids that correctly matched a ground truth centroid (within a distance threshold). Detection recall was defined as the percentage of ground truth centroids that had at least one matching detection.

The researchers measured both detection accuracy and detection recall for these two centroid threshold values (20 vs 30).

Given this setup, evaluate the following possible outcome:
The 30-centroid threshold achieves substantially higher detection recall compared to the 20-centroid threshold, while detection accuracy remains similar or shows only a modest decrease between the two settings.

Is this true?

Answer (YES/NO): NO